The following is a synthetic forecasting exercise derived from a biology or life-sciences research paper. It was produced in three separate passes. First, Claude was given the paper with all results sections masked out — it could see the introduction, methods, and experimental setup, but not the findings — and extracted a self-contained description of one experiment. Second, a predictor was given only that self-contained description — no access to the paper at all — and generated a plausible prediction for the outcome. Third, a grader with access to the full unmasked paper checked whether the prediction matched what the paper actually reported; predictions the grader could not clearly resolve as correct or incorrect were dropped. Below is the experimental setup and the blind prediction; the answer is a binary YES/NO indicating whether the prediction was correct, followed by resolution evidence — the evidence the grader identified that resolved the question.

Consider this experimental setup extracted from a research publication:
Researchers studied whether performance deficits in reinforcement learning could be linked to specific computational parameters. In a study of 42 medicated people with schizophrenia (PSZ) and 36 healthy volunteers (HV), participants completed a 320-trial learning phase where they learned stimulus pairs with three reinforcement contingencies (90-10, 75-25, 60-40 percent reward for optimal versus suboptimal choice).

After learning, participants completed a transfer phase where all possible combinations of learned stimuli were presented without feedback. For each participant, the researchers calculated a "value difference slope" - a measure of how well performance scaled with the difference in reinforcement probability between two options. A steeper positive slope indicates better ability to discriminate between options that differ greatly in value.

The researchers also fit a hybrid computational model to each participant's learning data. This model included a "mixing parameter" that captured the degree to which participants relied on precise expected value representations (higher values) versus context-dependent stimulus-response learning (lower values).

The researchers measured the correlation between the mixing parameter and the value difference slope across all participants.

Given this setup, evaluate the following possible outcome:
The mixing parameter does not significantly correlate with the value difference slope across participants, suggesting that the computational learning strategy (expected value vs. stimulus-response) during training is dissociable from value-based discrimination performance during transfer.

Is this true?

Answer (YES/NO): NO